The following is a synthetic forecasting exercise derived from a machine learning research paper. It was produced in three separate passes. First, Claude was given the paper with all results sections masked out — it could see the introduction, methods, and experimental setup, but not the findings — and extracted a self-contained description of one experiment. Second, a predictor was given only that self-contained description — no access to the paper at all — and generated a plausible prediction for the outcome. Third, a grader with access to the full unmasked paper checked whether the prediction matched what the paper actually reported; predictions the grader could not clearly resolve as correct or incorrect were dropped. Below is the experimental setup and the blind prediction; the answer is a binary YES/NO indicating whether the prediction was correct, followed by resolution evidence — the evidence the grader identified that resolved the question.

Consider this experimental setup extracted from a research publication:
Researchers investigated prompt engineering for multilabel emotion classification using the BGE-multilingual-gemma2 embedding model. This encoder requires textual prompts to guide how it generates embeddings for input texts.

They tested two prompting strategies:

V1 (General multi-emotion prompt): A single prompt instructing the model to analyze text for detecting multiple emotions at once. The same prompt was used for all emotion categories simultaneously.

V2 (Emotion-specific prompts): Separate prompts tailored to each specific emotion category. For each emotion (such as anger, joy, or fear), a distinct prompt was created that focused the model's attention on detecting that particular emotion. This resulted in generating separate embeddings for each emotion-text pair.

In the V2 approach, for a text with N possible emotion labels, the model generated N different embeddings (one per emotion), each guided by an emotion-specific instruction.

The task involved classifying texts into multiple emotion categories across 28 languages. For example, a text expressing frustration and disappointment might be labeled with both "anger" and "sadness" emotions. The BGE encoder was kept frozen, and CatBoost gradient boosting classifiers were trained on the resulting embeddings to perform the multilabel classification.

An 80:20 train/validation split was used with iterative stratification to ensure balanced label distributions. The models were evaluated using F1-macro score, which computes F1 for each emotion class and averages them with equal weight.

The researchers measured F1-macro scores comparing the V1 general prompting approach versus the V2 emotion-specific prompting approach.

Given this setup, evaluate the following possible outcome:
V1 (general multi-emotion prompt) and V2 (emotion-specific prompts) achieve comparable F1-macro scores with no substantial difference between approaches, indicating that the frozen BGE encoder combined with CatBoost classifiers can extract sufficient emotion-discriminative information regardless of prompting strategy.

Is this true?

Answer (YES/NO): NO